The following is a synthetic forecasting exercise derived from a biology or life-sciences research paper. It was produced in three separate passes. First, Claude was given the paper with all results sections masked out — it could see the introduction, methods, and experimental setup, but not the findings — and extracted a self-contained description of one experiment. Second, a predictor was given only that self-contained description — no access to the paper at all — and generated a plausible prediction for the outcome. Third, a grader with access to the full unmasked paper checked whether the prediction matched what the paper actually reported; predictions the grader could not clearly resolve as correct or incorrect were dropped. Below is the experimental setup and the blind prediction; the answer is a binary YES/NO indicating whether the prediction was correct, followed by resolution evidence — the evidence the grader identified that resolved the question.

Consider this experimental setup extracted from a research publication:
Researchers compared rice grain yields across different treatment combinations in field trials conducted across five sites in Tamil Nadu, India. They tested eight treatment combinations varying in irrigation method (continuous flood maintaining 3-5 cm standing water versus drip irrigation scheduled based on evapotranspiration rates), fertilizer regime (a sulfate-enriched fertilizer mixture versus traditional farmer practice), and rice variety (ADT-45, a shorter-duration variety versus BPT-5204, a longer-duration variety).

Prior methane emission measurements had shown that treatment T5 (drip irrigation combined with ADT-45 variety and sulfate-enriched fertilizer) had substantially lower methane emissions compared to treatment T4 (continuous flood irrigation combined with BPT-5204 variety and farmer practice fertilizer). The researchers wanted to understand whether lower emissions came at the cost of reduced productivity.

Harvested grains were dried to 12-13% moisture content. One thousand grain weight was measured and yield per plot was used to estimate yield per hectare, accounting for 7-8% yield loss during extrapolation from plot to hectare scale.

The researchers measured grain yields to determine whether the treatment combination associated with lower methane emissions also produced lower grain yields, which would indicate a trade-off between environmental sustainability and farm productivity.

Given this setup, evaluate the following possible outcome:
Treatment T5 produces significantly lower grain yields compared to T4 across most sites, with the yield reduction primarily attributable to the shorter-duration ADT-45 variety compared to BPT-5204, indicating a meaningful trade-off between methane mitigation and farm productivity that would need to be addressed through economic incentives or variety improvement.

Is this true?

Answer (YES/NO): NO